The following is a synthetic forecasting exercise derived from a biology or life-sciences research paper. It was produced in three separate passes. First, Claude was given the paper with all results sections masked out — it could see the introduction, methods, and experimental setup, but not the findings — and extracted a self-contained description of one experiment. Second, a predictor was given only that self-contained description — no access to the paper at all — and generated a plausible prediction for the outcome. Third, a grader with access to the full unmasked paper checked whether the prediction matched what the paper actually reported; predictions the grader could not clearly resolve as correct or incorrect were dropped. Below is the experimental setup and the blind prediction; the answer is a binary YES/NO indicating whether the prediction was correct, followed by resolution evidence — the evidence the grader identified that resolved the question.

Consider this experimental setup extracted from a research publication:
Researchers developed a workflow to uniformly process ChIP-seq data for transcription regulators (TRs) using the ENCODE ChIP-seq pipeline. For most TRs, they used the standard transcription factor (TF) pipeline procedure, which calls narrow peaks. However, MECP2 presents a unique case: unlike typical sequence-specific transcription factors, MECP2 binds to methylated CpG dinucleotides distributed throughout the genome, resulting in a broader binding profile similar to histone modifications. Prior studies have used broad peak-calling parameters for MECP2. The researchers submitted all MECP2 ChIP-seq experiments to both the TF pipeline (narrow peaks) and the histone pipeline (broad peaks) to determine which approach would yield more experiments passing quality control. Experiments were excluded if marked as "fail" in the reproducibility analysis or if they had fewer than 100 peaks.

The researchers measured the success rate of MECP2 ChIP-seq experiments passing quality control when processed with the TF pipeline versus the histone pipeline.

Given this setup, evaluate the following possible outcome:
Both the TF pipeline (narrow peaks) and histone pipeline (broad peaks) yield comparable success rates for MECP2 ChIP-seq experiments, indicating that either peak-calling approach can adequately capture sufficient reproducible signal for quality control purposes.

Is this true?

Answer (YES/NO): NO